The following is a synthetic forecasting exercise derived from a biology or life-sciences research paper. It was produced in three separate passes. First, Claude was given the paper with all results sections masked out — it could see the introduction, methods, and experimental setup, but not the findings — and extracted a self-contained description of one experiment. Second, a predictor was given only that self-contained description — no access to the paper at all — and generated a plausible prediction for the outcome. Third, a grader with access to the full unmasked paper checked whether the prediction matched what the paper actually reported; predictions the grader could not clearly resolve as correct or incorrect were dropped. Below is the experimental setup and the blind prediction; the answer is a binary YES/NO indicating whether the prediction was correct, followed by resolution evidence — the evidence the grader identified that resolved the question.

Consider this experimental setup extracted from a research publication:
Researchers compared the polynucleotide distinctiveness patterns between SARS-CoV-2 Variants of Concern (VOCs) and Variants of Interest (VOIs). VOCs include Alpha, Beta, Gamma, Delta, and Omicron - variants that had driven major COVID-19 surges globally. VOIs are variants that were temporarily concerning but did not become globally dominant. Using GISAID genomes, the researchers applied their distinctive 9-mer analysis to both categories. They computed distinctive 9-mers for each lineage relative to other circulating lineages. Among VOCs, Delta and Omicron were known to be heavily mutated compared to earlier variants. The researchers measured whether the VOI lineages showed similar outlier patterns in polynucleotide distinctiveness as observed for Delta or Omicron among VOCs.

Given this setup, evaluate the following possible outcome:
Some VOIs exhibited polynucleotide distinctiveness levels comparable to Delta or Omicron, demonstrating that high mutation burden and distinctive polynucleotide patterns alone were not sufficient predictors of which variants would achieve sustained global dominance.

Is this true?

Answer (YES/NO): NO